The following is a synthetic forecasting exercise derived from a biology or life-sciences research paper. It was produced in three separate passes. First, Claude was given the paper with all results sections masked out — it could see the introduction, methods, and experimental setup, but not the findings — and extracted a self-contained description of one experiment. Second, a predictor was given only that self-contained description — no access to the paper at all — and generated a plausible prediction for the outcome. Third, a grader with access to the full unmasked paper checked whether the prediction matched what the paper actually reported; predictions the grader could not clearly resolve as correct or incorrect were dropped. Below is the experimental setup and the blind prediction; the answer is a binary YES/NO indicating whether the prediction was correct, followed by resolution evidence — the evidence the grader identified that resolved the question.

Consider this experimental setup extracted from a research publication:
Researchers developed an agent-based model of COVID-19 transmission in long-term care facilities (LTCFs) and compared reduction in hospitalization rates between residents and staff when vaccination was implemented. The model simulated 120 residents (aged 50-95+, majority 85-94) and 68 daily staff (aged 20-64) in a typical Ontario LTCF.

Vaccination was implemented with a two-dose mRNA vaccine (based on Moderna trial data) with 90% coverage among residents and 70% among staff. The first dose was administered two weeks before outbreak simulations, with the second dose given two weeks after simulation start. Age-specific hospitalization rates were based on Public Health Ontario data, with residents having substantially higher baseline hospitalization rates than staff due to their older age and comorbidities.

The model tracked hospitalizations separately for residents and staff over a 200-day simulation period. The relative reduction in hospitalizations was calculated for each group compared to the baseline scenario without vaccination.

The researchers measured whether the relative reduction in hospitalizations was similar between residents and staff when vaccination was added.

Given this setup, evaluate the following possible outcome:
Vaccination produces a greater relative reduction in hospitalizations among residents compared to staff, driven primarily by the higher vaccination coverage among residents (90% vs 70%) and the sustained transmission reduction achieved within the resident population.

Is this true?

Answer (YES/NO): YES